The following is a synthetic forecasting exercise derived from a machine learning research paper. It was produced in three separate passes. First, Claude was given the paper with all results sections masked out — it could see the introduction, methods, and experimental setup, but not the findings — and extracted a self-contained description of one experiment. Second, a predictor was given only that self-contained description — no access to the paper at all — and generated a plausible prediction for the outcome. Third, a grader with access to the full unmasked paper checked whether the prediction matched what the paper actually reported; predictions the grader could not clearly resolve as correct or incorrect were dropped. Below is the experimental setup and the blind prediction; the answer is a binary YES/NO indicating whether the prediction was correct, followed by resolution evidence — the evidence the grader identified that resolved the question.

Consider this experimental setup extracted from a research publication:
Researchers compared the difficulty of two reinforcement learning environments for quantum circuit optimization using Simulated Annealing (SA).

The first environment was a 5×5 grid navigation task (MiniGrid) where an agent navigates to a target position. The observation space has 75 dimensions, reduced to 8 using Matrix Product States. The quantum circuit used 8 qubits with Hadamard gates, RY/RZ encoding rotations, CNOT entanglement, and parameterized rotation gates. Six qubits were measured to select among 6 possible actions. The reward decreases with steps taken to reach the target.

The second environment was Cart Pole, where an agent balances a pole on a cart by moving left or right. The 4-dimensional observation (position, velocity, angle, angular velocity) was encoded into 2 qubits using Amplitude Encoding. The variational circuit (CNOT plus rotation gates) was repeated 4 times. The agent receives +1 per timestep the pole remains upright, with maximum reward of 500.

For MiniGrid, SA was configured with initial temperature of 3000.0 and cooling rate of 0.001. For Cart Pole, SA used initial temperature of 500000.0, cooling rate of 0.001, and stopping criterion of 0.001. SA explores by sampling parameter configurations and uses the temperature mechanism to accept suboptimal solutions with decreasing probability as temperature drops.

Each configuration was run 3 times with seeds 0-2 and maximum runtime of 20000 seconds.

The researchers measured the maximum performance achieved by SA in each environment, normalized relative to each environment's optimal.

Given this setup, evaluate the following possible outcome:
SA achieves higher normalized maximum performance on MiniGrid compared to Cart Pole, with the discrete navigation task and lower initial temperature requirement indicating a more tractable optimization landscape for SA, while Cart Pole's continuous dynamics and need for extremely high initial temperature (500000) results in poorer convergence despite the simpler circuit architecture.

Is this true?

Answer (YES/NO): NO